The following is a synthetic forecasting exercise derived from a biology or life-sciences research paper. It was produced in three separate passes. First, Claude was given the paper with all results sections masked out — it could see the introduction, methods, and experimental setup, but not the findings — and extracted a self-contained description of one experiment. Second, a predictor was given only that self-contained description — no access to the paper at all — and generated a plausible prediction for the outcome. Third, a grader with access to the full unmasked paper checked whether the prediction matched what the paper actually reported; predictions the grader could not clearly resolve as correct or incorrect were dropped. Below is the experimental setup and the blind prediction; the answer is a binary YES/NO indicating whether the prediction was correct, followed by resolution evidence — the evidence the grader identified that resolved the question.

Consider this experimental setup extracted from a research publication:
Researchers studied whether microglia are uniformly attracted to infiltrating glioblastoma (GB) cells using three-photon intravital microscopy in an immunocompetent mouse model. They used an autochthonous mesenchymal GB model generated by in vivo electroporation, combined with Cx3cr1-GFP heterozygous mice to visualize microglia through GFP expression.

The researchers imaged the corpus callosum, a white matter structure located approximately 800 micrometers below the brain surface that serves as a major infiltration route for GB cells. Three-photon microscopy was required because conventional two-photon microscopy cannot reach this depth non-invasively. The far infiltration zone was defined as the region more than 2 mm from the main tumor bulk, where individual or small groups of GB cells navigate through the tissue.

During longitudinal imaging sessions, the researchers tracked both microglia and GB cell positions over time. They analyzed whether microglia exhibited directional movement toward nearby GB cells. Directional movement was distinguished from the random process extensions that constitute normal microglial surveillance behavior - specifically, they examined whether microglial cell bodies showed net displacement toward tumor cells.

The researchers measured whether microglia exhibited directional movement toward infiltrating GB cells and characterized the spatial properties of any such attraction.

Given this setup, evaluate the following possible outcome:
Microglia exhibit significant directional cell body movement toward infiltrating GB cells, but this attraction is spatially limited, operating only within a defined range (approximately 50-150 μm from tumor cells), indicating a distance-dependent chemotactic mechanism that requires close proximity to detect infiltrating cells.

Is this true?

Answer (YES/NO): NO